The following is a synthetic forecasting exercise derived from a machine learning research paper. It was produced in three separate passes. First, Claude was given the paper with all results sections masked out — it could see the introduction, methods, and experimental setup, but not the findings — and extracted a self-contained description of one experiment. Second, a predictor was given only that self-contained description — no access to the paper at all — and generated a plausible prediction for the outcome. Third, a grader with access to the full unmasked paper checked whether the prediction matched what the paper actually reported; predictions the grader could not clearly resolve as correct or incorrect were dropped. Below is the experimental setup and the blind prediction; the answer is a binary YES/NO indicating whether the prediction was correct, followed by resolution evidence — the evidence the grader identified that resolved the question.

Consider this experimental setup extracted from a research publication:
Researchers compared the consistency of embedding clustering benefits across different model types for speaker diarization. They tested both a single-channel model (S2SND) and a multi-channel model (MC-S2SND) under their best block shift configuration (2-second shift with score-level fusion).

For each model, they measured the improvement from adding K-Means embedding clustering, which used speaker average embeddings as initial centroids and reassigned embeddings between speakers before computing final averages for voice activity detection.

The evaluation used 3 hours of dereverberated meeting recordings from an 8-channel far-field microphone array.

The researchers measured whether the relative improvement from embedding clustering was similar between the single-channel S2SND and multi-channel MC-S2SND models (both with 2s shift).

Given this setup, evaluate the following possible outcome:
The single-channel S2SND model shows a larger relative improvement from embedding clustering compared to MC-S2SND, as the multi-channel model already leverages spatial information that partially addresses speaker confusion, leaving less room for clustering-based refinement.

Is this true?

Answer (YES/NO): NO